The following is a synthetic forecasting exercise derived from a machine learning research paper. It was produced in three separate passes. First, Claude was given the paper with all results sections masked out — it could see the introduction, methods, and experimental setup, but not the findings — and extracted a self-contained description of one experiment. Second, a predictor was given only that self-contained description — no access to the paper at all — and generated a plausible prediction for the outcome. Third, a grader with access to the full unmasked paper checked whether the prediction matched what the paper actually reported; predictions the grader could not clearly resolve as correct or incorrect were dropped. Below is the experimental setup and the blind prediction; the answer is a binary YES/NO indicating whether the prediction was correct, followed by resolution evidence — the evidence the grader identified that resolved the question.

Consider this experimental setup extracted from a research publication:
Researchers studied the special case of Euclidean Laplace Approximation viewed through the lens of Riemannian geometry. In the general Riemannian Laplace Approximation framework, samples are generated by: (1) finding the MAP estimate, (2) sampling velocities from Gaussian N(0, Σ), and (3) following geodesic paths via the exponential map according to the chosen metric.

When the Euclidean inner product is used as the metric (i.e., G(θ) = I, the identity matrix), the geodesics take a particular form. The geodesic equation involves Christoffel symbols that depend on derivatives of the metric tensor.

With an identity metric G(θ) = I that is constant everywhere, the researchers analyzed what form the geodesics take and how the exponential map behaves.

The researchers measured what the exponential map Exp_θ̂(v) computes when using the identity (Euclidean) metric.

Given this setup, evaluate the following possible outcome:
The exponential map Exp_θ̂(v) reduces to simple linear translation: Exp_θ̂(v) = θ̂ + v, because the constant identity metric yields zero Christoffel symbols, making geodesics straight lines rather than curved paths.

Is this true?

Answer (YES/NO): YES